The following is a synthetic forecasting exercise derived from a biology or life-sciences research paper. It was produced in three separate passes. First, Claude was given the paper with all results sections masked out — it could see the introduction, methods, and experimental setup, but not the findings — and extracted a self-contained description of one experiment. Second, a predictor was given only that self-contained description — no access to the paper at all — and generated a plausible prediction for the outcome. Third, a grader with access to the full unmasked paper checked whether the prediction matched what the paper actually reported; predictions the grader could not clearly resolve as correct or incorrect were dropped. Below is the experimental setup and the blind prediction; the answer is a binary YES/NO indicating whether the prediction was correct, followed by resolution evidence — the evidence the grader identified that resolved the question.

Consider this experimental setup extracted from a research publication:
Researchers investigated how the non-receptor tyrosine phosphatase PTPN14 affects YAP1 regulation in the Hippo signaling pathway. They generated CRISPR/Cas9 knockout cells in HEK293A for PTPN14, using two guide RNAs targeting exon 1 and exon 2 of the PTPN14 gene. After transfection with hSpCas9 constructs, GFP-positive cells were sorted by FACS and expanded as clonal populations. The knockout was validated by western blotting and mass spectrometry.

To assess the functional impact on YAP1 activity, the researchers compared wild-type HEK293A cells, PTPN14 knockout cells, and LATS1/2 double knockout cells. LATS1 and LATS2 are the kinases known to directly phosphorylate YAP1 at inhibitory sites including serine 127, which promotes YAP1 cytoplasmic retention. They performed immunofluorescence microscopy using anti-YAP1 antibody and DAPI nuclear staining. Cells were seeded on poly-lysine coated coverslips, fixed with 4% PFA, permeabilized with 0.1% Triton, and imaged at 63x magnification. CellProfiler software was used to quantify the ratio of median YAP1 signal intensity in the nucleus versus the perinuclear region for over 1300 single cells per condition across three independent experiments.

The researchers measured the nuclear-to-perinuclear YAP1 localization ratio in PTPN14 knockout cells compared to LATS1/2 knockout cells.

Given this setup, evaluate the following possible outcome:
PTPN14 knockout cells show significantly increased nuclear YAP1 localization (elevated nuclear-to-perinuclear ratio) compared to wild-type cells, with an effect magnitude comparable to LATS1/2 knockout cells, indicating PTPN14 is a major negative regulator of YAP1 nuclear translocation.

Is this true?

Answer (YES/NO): NO